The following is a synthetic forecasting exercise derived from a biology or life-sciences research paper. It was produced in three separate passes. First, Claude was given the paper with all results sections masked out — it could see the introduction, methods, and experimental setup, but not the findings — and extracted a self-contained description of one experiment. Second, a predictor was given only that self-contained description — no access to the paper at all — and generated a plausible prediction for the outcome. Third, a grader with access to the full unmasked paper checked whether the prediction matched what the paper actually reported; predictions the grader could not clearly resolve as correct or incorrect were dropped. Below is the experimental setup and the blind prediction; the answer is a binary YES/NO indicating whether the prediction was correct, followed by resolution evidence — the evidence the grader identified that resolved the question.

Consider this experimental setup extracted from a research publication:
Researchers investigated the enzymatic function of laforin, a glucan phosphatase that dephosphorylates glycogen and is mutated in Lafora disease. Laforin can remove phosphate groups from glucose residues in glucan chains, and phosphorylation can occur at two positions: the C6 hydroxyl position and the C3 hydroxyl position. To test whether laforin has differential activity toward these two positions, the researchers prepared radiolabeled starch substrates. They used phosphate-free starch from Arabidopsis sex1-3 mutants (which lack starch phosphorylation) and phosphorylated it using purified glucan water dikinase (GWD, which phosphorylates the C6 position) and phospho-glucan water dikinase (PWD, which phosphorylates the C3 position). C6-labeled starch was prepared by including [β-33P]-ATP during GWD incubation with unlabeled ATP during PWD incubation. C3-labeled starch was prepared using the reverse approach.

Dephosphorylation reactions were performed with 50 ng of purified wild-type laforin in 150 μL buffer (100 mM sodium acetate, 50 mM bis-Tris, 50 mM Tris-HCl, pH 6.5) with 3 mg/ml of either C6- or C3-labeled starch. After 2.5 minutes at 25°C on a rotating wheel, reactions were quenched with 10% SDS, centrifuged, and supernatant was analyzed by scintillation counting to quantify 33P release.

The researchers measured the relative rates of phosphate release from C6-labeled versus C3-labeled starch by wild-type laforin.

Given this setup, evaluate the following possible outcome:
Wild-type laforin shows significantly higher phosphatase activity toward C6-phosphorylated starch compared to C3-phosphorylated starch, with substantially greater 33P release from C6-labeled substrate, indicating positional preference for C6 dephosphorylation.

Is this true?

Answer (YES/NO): NO